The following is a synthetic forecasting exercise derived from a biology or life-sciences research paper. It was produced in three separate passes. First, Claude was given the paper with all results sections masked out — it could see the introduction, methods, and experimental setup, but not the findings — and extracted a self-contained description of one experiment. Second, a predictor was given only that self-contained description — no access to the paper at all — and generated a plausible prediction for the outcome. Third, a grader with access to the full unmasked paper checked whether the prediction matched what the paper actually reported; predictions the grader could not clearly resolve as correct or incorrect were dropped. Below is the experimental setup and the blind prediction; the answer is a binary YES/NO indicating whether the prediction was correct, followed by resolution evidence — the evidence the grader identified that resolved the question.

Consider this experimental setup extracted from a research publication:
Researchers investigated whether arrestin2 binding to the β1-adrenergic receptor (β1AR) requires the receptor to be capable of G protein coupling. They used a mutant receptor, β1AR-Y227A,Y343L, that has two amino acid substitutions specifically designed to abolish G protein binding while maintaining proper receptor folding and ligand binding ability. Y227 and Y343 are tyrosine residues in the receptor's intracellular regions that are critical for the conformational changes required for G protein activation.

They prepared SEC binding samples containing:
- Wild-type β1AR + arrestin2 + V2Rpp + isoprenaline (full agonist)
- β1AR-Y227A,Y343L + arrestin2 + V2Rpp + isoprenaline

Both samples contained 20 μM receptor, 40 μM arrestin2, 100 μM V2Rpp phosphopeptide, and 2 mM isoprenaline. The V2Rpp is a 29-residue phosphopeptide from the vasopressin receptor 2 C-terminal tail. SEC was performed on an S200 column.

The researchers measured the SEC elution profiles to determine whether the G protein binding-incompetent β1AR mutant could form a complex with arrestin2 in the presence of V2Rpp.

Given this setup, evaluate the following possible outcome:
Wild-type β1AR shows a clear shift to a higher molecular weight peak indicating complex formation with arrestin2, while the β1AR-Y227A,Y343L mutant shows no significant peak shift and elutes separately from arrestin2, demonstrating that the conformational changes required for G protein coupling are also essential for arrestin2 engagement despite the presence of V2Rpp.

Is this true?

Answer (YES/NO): NO